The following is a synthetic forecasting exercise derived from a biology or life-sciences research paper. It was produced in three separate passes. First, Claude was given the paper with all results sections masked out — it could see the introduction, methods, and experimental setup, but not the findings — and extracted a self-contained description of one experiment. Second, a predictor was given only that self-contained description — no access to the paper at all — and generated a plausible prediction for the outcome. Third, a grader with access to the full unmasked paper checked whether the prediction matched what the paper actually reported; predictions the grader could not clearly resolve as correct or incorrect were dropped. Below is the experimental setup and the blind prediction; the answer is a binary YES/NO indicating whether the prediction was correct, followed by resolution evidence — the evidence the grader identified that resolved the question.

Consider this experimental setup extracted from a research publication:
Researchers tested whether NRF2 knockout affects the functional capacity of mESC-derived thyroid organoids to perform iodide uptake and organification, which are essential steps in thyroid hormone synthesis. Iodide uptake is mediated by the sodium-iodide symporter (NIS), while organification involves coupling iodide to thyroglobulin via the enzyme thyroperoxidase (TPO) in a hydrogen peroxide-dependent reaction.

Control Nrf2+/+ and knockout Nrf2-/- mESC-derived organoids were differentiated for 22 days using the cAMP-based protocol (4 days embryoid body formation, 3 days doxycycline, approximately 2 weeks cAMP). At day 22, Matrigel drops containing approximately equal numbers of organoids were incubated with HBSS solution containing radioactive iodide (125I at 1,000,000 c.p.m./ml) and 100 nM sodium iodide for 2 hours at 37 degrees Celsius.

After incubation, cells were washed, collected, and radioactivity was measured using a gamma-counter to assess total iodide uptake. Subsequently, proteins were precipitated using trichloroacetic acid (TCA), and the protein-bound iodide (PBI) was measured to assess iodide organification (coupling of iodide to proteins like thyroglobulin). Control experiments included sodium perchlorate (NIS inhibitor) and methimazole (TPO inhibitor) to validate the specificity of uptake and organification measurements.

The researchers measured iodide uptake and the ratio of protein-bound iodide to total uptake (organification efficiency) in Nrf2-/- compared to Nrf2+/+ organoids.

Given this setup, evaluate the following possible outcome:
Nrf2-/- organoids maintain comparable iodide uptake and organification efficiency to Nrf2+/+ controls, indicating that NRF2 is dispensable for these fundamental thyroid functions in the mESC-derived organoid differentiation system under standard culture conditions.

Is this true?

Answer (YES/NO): NO